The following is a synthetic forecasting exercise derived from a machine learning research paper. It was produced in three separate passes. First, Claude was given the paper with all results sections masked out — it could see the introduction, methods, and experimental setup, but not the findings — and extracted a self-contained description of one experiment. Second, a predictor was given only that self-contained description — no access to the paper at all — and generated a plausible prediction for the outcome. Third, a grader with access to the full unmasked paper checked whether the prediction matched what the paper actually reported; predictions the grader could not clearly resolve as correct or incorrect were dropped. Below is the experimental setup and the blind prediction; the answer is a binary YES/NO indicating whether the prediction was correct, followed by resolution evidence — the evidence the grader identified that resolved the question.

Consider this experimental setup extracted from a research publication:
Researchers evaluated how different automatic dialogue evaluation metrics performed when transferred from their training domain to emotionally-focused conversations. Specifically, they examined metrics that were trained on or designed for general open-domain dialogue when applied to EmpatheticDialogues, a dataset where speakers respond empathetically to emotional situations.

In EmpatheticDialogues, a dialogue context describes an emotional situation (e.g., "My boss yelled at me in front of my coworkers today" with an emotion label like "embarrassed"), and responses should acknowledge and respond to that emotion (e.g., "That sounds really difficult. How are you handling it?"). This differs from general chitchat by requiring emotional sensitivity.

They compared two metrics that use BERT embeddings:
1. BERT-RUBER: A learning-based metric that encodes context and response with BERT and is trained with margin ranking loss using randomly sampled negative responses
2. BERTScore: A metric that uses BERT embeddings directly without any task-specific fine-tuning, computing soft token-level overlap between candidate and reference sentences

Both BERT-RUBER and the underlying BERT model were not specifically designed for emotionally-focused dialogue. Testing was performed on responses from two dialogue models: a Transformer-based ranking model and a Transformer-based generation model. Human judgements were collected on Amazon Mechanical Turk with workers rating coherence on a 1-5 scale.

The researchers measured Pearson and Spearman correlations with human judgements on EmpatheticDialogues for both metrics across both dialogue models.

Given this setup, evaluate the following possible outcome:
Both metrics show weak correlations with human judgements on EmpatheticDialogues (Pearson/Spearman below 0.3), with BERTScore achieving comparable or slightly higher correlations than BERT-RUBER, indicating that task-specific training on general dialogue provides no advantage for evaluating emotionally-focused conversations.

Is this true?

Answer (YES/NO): NO